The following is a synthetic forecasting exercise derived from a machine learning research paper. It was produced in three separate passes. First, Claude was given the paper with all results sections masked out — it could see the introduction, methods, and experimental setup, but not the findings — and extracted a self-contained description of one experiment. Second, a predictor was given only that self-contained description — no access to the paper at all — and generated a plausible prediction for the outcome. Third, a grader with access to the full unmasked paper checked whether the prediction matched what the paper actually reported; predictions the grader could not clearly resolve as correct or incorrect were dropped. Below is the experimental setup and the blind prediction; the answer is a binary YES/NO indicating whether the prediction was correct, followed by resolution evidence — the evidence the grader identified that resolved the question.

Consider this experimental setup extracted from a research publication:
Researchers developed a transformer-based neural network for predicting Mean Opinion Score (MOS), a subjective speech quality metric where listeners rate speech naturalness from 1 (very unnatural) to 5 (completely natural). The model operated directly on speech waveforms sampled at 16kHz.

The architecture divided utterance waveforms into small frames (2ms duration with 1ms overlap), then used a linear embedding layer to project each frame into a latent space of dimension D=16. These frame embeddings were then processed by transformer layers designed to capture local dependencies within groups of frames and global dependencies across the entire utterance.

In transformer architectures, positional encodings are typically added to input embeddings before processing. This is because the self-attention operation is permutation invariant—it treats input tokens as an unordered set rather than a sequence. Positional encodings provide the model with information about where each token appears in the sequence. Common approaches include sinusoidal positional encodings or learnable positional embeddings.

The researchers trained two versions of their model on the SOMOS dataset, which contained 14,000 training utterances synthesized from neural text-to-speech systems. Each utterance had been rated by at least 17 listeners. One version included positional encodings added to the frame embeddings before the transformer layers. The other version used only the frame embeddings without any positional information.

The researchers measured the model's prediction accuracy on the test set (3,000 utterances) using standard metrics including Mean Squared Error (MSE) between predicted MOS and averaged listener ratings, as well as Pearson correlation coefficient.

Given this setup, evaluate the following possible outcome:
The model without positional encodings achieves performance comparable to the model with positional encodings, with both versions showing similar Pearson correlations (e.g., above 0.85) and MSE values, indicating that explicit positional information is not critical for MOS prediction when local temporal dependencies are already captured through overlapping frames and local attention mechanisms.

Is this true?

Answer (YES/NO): NO